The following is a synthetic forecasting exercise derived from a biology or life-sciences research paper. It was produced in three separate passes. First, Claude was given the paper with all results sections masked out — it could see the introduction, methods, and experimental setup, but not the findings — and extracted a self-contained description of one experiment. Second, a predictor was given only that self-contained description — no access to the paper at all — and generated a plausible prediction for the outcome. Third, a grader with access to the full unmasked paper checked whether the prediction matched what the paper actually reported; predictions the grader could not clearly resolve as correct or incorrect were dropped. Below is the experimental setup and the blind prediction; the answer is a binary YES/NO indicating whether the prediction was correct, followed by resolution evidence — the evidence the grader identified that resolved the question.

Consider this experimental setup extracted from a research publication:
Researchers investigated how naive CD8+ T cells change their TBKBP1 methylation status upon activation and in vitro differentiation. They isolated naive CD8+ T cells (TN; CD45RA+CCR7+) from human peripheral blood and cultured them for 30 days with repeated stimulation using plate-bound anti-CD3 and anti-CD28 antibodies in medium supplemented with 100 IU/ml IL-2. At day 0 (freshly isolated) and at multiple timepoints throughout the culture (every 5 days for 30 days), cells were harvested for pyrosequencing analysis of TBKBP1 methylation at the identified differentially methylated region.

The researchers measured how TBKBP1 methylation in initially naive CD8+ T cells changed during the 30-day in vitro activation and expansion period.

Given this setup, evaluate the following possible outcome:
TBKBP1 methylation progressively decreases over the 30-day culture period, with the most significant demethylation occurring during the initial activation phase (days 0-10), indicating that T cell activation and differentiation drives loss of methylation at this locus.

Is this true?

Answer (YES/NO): NO